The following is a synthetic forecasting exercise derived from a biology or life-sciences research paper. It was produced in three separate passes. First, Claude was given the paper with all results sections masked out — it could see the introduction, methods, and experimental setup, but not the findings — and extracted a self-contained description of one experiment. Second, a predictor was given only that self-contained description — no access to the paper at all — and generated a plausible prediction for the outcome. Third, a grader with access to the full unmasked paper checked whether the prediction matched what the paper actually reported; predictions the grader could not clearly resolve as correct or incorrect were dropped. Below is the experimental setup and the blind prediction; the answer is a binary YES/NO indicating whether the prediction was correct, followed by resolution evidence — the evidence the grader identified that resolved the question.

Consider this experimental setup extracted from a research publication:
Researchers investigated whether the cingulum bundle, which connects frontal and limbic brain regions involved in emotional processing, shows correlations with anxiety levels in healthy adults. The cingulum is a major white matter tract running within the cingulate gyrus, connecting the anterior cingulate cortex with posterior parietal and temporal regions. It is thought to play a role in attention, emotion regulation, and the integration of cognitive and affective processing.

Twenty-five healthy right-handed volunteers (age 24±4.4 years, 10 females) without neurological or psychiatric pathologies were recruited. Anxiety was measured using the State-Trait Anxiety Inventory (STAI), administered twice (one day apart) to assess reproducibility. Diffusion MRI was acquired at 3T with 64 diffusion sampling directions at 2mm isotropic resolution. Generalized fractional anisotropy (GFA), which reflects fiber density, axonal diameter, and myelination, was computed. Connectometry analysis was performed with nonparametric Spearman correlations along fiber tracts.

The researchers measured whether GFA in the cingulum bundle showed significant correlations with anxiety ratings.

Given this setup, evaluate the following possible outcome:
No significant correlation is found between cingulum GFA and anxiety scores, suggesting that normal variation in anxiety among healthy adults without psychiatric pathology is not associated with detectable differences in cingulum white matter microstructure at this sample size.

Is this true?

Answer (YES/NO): NO